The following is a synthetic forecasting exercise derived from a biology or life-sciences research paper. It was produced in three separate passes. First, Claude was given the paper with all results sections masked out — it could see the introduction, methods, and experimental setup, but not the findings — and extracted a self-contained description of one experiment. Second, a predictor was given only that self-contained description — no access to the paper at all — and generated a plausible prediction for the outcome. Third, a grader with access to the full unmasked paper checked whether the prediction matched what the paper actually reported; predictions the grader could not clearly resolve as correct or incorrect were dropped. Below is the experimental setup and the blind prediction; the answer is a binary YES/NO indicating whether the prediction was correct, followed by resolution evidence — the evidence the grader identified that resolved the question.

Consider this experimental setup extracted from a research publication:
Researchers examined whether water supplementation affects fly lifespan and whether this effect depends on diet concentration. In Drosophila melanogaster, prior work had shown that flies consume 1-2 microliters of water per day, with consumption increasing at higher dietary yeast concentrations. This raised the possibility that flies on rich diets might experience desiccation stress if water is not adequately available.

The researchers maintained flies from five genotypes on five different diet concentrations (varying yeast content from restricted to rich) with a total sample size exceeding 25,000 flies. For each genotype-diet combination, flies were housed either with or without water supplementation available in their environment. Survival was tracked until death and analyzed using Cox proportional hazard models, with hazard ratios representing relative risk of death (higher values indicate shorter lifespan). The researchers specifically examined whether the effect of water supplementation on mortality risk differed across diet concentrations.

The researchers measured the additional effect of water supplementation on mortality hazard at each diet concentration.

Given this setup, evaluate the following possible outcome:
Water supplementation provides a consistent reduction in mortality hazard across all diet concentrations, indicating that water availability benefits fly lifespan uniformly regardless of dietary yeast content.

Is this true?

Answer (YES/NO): NO